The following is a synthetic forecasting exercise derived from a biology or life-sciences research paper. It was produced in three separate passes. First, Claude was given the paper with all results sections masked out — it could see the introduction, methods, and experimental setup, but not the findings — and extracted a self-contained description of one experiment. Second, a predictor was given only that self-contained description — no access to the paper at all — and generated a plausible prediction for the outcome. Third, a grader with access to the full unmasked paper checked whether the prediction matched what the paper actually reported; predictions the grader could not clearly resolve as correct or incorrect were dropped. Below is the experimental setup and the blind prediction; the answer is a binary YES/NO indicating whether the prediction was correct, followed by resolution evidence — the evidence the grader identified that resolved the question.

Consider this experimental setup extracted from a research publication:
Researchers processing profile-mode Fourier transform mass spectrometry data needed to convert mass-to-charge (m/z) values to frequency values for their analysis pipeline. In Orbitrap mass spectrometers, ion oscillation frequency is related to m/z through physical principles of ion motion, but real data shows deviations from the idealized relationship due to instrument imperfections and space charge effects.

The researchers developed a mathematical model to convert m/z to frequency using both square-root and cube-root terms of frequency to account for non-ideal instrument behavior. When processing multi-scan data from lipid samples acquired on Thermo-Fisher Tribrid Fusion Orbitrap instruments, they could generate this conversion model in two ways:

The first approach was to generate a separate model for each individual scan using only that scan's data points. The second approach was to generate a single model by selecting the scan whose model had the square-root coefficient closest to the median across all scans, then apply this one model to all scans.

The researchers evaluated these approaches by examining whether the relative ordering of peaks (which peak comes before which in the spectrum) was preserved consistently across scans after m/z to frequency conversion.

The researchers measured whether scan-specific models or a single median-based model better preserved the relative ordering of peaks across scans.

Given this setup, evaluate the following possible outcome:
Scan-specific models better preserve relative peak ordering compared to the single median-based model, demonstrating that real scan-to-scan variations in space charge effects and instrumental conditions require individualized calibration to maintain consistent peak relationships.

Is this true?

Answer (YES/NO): NO